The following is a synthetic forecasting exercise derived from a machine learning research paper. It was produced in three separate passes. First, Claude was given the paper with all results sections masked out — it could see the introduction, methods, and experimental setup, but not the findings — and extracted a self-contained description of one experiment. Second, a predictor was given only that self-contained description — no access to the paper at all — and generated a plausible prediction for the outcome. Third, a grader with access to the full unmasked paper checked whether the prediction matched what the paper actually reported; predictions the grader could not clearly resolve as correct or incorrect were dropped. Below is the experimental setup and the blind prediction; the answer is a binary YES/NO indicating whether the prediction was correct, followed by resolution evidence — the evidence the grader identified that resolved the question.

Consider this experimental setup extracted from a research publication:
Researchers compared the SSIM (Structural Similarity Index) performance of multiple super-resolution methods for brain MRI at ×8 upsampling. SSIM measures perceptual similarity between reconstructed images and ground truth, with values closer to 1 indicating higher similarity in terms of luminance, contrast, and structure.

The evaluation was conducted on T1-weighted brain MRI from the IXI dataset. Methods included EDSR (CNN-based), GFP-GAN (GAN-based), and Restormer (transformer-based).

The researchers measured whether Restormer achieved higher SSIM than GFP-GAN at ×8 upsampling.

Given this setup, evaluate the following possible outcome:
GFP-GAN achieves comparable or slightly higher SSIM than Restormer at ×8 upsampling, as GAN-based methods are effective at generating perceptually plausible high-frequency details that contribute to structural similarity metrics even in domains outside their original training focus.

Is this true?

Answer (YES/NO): NO